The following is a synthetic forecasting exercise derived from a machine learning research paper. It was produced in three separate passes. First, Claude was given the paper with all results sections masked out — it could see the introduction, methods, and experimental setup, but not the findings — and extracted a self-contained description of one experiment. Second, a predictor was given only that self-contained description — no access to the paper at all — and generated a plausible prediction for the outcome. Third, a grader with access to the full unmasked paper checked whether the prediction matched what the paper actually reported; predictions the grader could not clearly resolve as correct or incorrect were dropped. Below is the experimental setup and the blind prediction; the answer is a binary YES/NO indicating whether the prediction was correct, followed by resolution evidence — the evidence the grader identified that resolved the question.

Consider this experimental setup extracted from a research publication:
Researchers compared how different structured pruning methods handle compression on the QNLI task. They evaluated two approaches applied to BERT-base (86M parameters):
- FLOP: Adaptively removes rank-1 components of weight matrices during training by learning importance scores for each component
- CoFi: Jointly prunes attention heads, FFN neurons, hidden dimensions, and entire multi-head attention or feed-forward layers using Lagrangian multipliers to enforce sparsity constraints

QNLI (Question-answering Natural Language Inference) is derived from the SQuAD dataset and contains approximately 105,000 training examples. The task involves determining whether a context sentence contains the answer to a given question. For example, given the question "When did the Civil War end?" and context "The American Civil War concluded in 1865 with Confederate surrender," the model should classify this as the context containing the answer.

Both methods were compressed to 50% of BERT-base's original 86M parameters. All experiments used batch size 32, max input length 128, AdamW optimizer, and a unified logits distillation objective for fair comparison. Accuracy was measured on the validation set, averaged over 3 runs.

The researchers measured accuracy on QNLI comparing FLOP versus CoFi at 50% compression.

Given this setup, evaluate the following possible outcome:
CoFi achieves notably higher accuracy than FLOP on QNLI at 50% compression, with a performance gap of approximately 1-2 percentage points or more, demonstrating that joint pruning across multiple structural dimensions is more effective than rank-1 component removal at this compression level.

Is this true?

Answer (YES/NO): NO